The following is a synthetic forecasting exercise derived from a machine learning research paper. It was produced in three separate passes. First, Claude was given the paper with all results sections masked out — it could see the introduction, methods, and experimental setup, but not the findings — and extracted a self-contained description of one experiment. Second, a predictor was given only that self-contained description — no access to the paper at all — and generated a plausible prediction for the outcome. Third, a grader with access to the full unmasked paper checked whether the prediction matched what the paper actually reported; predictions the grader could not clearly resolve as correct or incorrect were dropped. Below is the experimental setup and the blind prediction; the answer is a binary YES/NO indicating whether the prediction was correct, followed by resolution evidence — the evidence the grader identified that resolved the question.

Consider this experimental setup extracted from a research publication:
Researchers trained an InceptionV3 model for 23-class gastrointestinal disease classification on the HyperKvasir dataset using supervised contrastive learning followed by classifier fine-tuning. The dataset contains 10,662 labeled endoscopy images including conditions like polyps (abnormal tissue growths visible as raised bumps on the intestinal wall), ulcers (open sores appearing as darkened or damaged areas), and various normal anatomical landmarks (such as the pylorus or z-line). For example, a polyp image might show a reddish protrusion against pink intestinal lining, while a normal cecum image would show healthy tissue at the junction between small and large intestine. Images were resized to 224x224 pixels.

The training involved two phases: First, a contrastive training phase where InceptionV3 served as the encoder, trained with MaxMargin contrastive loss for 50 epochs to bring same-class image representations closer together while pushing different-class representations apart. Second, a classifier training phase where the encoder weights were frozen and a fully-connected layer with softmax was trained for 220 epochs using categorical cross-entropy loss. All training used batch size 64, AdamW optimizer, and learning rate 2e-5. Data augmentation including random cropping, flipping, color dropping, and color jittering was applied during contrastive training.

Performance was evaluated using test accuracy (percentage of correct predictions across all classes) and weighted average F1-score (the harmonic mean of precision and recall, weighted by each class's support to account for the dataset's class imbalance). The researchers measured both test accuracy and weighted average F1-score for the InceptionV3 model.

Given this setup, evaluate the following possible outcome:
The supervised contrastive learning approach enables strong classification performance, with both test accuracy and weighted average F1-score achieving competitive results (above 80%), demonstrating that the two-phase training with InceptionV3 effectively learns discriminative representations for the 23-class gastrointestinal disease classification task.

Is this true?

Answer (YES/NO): NO